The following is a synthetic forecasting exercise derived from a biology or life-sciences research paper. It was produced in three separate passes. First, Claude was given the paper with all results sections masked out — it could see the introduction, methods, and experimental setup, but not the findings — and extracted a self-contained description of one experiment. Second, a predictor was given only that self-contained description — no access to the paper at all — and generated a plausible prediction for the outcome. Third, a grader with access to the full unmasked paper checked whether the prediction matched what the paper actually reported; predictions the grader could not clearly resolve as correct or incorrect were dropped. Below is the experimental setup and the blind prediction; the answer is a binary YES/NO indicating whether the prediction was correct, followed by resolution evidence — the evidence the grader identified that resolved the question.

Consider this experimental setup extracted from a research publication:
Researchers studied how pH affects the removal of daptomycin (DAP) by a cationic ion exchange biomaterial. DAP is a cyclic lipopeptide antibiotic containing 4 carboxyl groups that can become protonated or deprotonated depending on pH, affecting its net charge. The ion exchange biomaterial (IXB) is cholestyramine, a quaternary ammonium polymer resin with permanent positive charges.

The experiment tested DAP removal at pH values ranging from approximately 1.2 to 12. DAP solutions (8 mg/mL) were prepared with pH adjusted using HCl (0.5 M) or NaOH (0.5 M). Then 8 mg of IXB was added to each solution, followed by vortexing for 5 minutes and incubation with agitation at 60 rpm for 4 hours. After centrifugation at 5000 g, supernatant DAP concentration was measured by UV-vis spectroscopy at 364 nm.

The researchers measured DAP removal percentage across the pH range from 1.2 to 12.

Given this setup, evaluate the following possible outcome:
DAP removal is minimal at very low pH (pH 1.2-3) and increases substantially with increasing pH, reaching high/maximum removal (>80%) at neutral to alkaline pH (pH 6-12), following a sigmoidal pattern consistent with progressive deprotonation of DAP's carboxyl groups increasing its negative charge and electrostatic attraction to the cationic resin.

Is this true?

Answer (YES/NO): NO